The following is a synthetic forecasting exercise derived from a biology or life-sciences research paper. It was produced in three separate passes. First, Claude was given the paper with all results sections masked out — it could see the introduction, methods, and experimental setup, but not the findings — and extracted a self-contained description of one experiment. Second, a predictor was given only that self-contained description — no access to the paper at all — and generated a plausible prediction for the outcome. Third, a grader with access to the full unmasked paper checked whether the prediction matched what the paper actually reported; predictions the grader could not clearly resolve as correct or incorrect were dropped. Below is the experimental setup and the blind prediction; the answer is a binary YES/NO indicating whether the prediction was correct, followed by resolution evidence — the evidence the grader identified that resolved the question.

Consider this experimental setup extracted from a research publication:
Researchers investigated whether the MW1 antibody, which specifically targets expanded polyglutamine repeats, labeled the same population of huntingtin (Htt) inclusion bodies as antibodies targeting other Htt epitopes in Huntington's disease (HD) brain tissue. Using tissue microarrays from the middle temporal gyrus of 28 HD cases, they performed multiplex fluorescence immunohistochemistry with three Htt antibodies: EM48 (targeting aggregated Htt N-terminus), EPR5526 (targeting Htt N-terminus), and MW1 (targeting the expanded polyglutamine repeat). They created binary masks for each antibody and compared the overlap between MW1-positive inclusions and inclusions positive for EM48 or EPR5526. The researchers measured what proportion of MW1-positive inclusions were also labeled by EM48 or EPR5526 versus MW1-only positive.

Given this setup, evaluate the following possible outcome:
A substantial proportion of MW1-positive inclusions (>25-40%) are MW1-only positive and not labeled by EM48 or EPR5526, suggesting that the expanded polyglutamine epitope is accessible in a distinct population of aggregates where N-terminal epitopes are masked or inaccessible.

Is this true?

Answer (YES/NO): NO